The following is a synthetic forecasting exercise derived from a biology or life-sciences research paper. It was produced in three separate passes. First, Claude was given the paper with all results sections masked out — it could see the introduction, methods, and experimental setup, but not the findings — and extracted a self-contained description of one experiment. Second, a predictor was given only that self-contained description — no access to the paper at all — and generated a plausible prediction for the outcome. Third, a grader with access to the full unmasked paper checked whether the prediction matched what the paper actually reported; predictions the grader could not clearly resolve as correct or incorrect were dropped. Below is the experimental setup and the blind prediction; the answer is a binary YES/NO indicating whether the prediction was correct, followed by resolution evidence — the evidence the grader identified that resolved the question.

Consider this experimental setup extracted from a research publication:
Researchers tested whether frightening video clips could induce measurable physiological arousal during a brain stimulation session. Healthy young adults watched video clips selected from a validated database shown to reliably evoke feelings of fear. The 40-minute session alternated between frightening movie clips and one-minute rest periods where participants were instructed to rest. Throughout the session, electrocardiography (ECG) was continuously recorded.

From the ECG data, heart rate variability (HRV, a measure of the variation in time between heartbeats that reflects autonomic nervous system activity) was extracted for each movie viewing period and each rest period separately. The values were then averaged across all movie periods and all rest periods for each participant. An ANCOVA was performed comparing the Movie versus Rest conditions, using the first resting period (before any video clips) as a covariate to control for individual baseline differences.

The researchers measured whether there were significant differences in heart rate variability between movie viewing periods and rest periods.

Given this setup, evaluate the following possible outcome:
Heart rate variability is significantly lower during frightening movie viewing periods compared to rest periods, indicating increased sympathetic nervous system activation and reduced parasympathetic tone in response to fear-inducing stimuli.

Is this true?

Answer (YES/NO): NO